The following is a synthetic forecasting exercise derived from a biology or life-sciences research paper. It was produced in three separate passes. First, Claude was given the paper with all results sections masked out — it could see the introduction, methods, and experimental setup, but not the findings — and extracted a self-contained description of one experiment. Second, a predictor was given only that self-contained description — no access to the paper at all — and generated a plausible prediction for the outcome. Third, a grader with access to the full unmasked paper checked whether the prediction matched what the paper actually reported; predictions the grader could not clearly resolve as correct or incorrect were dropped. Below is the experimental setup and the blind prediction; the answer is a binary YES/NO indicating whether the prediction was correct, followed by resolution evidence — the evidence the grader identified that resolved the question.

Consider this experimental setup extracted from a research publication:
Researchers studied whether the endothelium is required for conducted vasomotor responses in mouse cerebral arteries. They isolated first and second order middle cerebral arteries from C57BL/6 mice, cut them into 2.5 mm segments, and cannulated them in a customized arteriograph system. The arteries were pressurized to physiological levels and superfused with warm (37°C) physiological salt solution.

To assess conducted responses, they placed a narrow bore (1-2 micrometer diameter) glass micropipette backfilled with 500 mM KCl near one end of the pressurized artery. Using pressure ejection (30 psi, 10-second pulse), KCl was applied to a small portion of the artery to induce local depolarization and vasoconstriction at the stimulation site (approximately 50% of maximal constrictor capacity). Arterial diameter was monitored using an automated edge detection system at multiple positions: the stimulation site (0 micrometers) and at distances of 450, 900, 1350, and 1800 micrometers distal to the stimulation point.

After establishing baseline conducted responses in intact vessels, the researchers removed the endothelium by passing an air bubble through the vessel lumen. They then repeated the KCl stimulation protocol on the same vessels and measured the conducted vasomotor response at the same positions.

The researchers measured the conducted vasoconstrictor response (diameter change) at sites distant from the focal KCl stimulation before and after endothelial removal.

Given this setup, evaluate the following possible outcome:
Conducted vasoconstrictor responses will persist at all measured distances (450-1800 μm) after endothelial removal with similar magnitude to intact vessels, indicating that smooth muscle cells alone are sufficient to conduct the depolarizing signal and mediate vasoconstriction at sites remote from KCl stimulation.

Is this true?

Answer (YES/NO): NO